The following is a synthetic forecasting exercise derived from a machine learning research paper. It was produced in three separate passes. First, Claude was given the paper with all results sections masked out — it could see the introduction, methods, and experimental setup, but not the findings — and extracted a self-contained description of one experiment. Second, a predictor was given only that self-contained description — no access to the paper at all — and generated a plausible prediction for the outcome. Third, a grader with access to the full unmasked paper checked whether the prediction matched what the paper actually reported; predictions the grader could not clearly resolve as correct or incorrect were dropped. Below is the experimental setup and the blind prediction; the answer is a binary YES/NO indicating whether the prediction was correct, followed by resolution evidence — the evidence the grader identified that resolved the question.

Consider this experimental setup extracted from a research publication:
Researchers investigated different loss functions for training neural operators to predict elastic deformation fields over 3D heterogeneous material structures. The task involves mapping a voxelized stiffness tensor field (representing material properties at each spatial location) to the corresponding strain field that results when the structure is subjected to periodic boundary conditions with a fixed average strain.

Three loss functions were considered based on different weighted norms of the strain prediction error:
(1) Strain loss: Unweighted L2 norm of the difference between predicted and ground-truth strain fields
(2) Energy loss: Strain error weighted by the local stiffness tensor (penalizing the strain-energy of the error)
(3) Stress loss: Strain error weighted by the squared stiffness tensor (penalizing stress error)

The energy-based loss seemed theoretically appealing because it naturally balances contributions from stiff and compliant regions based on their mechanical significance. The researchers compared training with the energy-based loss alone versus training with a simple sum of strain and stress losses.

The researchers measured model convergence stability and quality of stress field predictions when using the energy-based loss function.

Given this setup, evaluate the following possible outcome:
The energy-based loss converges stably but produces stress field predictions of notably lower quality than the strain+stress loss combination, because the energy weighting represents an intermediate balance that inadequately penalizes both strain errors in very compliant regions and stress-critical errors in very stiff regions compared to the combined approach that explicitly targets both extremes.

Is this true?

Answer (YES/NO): NO